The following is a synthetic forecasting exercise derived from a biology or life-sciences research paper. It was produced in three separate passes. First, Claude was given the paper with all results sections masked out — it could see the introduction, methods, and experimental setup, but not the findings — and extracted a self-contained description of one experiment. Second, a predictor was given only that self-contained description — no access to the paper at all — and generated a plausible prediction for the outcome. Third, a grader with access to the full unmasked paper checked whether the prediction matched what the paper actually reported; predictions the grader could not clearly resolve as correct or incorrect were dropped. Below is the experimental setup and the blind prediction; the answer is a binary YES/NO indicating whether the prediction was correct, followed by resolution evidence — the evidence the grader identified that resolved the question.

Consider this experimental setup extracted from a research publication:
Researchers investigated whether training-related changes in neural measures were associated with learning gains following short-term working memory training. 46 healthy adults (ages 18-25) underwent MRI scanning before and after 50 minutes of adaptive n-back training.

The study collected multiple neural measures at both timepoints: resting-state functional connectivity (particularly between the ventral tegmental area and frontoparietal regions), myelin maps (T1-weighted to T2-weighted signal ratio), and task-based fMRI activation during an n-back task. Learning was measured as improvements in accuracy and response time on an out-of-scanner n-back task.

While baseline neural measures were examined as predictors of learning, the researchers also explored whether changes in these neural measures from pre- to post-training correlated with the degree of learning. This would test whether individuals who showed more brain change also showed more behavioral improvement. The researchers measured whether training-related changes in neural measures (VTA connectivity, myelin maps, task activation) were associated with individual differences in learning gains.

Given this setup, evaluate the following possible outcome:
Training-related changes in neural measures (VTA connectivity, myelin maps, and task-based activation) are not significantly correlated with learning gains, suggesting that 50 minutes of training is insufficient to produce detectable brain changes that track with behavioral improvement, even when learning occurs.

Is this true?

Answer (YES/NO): YES